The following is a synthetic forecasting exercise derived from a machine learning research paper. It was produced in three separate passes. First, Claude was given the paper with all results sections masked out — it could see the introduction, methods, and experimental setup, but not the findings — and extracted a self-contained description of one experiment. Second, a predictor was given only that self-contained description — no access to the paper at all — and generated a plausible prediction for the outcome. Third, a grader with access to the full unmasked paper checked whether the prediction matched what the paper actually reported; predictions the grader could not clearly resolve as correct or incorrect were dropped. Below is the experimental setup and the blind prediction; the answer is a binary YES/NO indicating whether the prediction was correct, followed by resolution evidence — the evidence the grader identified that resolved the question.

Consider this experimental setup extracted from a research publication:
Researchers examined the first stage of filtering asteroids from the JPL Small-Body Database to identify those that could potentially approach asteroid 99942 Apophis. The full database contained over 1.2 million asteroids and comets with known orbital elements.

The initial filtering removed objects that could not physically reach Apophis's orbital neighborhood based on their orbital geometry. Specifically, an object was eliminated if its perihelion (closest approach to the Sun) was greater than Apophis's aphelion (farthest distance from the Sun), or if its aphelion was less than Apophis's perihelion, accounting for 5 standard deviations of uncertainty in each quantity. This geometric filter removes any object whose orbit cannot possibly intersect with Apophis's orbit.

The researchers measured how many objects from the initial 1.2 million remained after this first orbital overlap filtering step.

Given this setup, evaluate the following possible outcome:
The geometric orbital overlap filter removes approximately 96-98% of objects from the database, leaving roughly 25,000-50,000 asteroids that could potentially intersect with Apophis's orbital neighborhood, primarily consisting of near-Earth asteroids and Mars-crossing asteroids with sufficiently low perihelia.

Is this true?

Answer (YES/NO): YES